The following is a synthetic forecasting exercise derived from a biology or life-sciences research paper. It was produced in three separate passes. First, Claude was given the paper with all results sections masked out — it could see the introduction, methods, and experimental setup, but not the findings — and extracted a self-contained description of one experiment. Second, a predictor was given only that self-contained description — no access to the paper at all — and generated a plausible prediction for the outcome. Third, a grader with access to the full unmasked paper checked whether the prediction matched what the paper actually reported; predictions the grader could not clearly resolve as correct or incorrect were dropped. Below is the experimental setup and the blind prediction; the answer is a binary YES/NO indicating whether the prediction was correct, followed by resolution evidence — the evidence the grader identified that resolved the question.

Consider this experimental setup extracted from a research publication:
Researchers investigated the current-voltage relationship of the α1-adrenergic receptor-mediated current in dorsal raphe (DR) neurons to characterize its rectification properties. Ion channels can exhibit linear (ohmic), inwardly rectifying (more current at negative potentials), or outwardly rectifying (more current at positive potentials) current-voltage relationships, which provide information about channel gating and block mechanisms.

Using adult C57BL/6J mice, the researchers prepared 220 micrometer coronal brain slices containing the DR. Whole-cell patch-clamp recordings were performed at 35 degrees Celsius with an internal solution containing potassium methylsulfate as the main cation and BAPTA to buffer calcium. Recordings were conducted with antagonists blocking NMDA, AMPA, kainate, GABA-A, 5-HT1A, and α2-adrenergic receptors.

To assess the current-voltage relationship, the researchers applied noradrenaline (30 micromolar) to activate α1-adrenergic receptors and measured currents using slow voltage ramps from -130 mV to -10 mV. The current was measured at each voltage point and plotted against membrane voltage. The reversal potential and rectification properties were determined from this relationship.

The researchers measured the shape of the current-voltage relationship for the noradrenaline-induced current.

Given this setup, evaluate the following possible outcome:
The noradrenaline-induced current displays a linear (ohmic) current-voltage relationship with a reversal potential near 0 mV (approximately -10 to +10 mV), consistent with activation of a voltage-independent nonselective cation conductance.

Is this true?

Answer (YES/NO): NO